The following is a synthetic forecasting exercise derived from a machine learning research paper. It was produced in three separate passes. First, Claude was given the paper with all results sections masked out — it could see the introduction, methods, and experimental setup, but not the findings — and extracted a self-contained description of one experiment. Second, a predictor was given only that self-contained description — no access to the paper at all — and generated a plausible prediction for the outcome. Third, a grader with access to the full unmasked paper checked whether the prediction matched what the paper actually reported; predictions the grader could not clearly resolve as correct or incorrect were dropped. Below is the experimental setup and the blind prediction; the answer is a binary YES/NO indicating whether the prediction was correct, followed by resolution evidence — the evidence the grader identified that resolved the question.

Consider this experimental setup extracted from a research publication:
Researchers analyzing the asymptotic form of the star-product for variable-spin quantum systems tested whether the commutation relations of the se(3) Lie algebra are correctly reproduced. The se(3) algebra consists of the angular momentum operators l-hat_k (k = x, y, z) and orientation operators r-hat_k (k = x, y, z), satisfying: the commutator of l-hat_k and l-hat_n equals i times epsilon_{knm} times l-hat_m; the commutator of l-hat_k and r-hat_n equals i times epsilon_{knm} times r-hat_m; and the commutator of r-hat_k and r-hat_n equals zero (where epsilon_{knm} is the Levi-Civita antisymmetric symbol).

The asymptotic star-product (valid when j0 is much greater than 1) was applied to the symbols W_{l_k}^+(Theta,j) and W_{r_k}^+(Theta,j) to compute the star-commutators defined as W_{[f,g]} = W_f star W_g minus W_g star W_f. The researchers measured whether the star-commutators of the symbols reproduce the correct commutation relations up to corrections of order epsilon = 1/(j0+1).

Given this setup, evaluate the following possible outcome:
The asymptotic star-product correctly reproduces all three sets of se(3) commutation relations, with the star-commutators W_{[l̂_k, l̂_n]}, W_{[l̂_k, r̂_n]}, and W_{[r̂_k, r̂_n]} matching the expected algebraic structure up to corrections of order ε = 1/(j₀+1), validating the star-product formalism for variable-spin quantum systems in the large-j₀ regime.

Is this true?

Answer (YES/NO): YES